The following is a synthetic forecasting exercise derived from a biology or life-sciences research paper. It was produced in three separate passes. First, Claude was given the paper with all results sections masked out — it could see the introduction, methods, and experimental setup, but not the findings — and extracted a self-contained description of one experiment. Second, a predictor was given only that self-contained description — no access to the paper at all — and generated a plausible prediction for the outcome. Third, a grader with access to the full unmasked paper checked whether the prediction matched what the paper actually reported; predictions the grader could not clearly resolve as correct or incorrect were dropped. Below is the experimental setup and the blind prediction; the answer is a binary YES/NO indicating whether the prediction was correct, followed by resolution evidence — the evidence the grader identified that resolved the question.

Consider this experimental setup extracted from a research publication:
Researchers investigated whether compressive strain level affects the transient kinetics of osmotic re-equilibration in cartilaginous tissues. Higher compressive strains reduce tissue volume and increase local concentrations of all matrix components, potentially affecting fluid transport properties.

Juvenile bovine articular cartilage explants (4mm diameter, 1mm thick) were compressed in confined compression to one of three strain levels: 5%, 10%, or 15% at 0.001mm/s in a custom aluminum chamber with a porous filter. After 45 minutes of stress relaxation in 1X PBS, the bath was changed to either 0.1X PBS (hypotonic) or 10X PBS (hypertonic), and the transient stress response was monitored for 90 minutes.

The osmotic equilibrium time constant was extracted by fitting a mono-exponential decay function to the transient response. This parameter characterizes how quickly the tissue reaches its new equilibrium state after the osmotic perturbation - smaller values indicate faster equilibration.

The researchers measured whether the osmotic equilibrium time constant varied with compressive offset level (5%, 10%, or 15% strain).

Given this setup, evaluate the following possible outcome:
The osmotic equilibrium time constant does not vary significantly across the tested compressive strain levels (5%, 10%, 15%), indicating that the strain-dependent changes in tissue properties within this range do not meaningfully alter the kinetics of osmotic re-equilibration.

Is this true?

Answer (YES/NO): YES